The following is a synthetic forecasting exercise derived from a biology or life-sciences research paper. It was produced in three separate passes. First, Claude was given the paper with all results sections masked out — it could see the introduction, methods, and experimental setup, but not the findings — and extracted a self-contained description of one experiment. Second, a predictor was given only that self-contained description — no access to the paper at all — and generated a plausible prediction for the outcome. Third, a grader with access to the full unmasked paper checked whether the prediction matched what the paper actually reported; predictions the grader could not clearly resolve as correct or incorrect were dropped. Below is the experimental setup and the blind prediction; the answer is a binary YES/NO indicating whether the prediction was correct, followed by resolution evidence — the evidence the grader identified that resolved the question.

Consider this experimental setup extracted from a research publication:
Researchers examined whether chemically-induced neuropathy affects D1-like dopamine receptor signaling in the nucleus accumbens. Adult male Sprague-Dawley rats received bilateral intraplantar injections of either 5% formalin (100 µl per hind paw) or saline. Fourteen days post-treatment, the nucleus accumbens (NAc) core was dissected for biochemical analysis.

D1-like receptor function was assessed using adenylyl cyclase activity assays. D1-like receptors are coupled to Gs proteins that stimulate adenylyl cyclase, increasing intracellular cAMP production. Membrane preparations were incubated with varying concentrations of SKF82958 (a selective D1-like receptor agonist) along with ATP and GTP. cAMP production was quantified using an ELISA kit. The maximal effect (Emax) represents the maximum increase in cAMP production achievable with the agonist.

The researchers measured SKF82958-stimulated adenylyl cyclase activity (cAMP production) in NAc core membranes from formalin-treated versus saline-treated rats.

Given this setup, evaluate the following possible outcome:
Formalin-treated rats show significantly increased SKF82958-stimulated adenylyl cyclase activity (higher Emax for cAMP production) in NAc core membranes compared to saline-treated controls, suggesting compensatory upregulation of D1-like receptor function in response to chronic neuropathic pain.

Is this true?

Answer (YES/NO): NO